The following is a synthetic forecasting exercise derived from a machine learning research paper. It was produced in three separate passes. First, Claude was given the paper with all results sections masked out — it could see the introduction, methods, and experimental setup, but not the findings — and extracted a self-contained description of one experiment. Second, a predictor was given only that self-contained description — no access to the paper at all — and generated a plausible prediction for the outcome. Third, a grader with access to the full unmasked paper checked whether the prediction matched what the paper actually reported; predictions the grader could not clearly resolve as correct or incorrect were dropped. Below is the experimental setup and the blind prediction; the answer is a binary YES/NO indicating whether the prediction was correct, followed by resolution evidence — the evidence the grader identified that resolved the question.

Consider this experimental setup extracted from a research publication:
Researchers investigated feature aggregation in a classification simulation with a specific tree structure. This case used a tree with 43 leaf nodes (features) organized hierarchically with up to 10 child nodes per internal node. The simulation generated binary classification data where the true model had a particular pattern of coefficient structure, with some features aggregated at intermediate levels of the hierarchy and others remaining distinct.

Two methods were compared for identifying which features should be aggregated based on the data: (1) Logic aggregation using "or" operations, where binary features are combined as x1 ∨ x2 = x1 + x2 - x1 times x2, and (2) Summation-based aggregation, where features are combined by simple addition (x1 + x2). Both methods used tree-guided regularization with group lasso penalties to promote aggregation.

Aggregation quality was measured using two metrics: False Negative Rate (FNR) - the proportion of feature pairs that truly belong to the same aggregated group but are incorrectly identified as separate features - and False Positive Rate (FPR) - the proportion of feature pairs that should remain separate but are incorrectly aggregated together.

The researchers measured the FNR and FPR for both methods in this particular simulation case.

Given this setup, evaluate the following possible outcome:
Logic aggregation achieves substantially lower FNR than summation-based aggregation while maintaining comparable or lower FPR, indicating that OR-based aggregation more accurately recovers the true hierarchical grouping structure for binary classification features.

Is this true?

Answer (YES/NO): NO